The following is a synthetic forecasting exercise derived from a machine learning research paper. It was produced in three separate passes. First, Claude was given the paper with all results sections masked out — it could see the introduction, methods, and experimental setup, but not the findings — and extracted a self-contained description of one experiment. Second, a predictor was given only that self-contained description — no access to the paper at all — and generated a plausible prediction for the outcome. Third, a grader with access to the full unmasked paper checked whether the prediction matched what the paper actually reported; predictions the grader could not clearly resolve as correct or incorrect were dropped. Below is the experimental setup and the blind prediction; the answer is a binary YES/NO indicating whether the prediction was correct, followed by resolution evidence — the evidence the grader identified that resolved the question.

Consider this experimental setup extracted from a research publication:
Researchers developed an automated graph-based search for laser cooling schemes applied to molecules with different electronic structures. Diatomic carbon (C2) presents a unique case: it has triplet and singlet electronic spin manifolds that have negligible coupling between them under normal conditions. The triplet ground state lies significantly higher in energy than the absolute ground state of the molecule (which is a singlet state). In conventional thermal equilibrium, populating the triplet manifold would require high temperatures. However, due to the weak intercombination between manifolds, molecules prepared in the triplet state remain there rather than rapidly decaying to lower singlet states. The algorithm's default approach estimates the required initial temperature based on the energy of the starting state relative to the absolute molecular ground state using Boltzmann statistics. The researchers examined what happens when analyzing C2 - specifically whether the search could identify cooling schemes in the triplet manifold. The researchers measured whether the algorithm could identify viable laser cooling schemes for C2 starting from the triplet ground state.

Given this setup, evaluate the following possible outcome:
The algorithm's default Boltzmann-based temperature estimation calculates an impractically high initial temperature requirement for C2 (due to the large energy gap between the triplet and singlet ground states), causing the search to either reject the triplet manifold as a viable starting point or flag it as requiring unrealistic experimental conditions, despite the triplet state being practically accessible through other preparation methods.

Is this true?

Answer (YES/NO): NO